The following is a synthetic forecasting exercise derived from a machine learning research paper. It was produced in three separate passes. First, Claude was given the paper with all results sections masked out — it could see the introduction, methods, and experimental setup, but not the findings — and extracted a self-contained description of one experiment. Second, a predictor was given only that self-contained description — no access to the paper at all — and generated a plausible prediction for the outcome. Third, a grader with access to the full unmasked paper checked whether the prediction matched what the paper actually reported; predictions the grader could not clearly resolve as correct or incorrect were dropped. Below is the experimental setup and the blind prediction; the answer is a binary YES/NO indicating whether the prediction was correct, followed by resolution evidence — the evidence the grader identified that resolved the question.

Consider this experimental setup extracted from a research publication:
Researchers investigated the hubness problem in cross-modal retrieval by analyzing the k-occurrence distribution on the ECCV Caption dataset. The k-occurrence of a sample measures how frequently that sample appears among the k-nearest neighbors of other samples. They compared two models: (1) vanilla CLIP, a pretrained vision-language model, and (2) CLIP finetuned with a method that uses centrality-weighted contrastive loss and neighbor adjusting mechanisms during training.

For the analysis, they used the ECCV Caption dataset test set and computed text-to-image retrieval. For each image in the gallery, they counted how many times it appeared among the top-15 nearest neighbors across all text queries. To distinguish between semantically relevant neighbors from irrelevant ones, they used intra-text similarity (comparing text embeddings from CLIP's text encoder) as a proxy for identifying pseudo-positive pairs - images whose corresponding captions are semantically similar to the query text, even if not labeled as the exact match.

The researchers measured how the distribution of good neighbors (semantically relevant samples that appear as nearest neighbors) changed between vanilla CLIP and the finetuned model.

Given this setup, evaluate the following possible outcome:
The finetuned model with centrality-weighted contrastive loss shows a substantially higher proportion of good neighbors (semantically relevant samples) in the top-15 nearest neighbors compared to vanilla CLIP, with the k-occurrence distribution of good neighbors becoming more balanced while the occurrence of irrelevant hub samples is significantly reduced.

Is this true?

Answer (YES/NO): YES